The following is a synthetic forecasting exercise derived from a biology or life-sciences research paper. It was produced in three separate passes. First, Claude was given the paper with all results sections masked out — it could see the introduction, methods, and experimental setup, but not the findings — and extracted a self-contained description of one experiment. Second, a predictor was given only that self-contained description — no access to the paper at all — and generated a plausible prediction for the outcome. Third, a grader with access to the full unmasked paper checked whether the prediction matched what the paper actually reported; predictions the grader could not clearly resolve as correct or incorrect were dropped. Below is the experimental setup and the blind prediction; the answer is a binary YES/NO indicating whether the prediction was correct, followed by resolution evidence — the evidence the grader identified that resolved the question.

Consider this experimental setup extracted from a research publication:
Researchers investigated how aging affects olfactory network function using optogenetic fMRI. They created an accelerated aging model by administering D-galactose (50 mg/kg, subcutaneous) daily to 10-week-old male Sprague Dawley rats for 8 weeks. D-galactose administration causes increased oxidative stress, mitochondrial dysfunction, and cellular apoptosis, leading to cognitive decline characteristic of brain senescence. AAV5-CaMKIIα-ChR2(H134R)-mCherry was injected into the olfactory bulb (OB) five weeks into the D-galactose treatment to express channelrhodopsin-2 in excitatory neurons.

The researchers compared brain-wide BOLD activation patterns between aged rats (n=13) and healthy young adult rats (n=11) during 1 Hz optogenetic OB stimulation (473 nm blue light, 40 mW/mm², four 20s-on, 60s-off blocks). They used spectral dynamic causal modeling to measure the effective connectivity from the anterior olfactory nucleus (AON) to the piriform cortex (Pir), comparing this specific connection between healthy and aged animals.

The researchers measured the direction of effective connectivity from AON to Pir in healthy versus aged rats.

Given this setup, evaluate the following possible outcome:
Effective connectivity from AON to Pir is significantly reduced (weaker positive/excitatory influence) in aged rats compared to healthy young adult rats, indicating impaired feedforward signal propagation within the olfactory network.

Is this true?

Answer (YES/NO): NO